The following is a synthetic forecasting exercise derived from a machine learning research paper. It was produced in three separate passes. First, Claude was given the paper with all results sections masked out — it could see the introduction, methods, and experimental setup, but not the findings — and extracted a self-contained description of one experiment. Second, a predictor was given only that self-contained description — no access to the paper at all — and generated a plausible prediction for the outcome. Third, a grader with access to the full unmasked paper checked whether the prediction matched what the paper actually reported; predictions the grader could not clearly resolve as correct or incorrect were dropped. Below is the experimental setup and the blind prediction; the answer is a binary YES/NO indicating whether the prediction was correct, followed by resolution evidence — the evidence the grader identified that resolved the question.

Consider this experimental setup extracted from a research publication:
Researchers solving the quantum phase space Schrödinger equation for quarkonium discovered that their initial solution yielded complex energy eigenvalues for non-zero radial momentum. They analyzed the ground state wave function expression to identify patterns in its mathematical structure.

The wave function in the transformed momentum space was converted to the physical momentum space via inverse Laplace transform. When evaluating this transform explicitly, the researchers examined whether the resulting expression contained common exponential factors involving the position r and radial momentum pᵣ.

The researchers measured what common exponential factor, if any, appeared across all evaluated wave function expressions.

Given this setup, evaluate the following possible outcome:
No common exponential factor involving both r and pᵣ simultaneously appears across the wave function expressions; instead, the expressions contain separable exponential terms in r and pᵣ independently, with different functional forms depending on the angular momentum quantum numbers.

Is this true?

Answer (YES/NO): NO